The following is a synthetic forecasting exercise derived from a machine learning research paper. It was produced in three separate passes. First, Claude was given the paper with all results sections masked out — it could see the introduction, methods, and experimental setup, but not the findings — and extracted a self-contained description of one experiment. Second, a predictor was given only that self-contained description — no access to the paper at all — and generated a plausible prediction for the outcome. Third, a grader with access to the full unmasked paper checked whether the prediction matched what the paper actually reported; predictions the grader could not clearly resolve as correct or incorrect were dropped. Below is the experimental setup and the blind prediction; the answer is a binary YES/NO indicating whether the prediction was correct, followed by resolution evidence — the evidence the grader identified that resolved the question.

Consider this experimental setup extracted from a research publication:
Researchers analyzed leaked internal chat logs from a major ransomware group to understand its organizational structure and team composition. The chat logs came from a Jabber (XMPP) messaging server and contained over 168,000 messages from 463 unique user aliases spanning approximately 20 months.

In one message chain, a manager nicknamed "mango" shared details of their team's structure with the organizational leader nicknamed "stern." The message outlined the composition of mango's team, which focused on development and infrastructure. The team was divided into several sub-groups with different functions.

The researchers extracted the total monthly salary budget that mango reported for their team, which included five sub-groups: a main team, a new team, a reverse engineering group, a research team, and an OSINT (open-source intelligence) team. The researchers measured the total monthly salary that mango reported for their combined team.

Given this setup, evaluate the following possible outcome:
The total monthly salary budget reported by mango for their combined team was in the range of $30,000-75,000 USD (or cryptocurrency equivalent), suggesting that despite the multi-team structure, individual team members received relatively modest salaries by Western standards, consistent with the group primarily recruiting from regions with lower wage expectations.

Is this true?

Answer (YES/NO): NO